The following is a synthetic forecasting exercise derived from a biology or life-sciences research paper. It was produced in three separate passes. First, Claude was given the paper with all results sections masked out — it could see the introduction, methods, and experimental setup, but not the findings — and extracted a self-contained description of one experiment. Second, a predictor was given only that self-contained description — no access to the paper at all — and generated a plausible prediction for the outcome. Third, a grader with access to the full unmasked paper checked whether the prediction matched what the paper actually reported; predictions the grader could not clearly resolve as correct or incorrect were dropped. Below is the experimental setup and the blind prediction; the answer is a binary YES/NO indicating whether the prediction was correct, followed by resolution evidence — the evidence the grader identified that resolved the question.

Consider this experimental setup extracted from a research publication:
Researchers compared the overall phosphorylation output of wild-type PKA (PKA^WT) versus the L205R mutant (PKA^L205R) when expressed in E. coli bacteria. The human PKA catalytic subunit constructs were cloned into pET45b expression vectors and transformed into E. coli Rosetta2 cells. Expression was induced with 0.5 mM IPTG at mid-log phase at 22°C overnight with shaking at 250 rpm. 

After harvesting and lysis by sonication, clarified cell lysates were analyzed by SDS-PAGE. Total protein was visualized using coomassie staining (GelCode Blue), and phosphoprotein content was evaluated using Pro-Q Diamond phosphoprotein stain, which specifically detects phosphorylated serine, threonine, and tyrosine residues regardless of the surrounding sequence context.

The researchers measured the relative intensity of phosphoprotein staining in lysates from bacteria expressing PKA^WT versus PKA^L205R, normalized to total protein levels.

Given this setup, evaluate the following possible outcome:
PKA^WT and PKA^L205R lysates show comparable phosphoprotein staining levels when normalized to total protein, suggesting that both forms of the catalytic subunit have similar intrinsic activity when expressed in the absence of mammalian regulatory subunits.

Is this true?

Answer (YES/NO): NO